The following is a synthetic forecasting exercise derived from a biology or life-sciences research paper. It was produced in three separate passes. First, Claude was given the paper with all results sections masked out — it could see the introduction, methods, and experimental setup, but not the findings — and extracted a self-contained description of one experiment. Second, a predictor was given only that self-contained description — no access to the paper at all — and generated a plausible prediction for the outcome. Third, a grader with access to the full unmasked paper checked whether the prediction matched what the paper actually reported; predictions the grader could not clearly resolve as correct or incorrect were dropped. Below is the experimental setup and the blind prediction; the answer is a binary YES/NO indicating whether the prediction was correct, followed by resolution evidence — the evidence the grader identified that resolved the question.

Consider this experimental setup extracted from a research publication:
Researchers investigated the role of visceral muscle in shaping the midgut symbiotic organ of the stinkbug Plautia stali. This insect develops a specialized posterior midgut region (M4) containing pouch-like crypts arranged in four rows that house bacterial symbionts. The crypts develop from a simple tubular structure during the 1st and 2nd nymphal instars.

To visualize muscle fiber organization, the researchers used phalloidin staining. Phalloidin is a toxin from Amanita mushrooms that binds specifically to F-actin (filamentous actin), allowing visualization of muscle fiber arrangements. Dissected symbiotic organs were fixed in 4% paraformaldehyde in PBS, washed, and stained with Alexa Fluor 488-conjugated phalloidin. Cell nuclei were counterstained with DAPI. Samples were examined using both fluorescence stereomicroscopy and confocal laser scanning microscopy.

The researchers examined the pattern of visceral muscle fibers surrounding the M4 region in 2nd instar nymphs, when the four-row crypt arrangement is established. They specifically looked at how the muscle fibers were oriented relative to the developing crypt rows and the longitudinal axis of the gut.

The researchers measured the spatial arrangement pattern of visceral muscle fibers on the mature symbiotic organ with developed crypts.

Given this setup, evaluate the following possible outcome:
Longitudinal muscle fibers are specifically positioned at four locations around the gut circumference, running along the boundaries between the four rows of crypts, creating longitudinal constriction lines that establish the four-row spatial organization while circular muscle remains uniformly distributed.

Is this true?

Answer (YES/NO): NO